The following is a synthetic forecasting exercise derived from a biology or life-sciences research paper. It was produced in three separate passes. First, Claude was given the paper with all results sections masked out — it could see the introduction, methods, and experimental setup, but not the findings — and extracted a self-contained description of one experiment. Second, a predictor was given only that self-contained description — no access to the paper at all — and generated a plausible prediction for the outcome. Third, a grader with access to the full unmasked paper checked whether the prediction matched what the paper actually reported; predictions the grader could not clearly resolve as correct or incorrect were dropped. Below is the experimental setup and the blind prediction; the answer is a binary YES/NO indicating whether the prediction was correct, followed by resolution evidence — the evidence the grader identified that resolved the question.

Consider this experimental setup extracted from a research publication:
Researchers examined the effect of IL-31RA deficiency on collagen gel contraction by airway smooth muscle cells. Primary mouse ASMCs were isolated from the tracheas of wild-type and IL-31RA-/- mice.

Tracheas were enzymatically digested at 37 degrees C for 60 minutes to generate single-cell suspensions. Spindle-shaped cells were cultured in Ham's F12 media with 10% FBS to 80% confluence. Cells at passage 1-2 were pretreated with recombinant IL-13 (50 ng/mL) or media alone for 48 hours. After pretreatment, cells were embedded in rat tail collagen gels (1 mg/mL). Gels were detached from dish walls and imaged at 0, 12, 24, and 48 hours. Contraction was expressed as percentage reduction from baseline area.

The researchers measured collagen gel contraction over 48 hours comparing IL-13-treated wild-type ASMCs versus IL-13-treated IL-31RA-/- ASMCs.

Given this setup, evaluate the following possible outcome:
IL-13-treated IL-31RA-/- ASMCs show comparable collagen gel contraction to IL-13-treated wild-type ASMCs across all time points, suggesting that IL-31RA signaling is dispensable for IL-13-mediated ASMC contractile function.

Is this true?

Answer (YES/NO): NO